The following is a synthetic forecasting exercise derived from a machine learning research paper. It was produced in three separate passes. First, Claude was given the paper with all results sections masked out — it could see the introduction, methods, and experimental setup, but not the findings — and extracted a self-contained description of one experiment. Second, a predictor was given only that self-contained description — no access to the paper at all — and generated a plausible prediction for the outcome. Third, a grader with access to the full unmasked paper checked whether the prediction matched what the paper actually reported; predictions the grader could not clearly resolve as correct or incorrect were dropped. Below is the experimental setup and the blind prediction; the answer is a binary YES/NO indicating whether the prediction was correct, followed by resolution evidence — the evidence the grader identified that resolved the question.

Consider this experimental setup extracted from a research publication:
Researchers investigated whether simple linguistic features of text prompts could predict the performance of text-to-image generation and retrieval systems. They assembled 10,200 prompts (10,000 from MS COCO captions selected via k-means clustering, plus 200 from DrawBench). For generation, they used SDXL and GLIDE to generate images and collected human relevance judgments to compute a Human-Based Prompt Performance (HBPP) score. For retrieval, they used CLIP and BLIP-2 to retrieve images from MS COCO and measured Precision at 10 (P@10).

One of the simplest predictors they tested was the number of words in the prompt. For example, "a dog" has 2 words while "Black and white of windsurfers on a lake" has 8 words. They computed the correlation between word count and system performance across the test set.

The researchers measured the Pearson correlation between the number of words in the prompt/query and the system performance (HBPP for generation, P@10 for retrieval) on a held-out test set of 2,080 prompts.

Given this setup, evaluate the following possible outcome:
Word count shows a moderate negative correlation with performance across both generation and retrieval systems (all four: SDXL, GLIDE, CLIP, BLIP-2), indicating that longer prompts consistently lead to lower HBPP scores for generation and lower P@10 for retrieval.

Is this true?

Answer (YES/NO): NO